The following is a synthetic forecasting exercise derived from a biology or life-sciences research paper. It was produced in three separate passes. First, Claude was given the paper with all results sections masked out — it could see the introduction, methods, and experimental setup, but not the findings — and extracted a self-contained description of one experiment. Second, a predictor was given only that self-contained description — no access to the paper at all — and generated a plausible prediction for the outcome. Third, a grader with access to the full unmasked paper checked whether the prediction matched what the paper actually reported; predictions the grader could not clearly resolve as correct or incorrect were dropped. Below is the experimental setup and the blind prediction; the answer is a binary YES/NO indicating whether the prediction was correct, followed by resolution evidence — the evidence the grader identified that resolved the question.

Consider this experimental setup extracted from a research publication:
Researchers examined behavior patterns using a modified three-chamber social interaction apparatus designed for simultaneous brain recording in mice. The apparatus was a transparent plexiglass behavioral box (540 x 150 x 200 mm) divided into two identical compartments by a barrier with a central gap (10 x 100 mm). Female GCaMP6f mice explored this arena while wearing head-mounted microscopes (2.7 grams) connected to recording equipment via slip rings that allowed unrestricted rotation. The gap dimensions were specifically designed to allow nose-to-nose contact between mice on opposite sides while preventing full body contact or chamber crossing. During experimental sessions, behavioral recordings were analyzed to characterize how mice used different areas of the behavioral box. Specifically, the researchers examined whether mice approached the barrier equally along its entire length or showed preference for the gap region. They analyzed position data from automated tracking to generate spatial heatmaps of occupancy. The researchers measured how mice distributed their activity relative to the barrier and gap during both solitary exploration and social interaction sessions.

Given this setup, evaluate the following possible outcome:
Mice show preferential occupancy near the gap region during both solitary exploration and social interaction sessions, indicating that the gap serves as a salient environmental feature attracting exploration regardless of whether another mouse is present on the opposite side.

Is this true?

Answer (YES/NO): YES